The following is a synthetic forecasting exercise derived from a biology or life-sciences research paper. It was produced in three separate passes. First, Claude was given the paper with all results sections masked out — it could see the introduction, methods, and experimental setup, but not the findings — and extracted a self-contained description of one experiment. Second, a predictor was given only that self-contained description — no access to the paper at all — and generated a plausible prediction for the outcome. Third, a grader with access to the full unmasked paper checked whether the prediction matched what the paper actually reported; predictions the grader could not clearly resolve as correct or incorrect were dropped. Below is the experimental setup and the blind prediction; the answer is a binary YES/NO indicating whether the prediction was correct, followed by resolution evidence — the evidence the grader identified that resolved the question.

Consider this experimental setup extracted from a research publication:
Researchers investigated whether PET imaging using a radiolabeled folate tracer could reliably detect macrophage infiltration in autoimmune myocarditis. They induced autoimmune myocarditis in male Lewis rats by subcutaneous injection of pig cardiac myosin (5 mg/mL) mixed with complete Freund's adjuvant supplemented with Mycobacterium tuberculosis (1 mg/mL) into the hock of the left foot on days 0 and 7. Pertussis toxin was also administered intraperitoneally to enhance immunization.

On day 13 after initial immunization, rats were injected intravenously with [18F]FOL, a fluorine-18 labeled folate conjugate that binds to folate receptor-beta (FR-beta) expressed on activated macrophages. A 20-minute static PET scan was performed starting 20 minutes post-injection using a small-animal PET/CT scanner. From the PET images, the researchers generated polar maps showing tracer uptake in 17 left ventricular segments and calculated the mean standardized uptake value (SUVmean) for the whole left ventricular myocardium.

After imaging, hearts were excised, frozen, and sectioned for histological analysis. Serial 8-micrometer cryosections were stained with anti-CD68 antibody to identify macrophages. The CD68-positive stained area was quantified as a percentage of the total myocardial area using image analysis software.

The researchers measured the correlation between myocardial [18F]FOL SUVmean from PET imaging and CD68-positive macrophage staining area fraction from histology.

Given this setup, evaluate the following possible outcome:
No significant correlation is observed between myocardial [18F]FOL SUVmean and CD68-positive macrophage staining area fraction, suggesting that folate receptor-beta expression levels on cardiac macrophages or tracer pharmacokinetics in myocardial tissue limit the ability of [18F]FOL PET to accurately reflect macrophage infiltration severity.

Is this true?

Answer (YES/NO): NO